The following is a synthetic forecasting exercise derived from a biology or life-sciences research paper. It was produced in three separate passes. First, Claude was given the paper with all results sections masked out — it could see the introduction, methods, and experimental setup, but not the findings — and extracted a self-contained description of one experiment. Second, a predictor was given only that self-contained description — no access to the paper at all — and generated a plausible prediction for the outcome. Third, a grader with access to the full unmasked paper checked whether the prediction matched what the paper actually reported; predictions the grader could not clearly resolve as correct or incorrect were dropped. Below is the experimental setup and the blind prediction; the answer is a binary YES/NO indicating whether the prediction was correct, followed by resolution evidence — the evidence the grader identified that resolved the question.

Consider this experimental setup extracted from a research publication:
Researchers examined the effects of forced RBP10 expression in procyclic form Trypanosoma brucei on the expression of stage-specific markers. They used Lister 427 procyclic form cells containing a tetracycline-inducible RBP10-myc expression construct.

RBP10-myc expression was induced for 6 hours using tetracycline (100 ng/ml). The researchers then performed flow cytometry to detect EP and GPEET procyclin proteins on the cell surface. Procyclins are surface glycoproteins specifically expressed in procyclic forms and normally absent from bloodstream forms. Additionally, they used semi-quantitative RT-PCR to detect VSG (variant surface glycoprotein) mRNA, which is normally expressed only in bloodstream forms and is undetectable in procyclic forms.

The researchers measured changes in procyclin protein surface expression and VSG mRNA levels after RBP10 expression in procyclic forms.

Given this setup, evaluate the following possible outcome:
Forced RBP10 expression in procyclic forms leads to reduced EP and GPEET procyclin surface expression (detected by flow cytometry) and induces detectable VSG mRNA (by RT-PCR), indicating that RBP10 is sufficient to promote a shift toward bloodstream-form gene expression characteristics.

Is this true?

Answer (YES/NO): YES